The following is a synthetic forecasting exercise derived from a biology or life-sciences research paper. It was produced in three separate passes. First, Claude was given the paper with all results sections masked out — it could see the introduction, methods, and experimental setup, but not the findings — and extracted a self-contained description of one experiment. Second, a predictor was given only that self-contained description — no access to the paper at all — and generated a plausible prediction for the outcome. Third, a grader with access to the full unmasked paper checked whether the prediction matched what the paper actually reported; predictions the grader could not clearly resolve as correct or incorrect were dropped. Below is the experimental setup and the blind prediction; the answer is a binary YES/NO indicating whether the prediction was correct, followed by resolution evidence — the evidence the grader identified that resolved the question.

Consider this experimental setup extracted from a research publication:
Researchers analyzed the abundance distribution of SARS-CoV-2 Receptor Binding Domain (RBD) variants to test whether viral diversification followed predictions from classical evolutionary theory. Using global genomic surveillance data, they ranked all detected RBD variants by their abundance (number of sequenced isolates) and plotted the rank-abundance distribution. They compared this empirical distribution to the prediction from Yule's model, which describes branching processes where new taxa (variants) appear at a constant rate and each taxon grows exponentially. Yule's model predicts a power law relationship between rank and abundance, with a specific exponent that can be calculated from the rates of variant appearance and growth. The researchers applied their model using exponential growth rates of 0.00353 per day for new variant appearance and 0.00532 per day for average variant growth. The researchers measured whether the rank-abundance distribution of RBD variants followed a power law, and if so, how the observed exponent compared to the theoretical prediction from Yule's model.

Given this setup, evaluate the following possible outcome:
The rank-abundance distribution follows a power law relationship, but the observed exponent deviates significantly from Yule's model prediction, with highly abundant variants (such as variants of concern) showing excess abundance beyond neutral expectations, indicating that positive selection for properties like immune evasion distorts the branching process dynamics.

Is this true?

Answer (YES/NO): NO